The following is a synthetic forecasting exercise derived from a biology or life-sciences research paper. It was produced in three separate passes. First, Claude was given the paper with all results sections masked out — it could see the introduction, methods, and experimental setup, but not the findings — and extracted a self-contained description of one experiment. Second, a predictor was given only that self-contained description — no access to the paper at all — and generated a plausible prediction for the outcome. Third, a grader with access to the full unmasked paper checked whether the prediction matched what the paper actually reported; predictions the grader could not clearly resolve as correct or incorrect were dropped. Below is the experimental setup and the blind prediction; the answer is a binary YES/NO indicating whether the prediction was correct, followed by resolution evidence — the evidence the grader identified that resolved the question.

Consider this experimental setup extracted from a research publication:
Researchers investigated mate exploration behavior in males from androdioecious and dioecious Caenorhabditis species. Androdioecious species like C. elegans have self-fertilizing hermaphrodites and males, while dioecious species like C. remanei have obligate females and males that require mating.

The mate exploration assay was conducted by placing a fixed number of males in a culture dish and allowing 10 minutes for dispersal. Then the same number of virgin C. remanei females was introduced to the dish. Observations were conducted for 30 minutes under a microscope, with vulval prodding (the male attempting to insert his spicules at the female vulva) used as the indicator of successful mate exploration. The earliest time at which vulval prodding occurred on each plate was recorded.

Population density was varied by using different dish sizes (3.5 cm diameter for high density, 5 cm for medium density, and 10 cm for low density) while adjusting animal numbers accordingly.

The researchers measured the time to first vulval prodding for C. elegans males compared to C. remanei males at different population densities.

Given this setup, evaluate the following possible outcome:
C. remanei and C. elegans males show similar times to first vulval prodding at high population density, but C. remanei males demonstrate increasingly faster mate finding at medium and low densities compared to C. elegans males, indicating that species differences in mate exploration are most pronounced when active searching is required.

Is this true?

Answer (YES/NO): NO